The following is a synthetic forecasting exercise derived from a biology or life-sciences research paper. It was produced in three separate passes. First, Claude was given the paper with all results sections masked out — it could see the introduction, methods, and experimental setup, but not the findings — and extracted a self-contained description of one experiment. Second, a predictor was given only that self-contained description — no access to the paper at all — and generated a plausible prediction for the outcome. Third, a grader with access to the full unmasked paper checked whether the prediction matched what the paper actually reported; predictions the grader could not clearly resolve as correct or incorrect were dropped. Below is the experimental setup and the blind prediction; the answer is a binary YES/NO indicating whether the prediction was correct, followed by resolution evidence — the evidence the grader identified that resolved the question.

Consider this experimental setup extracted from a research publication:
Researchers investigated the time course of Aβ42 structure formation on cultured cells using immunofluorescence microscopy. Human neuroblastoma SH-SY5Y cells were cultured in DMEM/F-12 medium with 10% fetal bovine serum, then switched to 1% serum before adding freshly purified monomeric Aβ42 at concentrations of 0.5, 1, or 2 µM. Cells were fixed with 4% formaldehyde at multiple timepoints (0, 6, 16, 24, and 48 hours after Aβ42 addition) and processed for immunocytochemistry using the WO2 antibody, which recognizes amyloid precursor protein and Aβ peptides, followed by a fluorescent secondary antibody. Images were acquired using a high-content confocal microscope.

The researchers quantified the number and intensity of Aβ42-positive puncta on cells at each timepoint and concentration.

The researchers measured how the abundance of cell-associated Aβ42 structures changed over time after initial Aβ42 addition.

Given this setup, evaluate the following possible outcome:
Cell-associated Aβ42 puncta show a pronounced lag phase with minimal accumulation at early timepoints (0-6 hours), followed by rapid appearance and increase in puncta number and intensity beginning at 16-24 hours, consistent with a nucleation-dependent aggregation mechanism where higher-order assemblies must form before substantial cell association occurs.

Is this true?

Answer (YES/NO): YES